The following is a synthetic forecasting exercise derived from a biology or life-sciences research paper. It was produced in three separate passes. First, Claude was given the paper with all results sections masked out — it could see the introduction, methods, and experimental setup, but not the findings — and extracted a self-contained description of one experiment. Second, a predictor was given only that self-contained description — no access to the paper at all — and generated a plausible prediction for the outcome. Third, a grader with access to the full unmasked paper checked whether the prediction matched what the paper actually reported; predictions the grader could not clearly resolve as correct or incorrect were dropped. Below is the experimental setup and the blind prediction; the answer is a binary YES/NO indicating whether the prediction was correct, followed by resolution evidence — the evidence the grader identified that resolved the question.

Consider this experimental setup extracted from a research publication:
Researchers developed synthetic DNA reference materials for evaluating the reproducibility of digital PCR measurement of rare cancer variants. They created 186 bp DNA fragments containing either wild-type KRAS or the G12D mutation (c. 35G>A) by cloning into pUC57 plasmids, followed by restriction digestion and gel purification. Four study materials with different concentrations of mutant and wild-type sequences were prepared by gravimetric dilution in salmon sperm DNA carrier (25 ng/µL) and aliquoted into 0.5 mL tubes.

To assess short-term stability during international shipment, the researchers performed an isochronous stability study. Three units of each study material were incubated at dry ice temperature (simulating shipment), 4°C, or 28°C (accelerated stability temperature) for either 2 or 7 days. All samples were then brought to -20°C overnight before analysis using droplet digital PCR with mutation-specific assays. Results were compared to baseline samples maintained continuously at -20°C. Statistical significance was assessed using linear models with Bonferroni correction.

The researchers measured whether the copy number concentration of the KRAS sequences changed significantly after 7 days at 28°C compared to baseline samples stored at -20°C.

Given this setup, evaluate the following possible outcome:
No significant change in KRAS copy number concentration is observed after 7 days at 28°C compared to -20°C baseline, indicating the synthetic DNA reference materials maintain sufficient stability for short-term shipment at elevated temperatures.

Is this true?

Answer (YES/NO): YES